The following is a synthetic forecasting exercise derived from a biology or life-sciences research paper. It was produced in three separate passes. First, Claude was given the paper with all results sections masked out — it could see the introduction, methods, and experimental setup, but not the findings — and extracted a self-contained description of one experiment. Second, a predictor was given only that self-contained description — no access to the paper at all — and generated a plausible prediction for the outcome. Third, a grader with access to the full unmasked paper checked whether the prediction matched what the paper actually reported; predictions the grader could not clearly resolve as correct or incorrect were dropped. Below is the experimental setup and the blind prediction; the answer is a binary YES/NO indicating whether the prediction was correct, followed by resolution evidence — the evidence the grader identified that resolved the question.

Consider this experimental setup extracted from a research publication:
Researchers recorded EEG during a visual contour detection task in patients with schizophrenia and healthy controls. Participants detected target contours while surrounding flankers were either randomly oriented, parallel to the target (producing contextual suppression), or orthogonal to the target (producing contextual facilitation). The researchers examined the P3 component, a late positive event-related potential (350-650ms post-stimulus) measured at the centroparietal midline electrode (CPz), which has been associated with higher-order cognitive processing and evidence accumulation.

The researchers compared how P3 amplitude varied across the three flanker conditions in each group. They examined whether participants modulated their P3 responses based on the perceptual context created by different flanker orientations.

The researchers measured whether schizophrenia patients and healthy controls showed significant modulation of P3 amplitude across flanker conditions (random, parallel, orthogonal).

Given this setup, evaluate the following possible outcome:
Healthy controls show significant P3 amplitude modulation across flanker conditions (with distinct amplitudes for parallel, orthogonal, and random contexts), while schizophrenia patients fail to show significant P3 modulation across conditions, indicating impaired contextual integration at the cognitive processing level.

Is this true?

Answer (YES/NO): YES